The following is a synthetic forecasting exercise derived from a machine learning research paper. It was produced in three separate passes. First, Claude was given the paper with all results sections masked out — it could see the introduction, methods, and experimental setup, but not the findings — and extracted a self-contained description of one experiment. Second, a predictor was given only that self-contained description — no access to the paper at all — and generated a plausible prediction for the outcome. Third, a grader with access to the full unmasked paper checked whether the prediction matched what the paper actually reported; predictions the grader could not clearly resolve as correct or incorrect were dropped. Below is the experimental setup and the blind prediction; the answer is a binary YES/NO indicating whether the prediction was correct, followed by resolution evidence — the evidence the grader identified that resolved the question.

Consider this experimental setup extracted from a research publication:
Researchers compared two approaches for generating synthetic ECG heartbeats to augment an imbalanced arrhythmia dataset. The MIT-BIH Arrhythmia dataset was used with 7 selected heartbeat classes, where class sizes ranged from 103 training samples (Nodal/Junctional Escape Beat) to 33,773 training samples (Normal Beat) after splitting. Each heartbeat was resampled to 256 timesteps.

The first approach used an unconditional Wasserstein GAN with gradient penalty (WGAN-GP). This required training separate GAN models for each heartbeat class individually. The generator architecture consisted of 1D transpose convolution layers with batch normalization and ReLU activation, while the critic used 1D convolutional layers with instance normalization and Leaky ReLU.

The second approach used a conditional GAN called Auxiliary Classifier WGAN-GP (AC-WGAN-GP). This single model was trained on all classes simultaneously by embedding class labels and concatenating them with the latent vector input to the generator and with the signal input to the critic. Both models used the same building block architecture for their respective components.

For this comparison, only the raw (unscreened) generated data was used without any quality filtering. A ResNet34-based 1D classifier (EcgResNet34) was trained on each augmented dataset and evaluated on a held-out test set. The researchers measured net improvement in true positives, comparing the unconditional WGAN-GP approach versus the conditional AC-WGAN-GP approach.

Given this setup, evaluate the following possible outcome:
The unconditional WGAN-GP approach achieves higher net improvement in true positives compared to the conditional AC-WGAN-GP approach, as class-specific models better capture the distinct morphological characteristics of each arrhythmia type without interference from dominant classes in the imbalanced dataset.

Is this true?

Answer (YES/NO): YES